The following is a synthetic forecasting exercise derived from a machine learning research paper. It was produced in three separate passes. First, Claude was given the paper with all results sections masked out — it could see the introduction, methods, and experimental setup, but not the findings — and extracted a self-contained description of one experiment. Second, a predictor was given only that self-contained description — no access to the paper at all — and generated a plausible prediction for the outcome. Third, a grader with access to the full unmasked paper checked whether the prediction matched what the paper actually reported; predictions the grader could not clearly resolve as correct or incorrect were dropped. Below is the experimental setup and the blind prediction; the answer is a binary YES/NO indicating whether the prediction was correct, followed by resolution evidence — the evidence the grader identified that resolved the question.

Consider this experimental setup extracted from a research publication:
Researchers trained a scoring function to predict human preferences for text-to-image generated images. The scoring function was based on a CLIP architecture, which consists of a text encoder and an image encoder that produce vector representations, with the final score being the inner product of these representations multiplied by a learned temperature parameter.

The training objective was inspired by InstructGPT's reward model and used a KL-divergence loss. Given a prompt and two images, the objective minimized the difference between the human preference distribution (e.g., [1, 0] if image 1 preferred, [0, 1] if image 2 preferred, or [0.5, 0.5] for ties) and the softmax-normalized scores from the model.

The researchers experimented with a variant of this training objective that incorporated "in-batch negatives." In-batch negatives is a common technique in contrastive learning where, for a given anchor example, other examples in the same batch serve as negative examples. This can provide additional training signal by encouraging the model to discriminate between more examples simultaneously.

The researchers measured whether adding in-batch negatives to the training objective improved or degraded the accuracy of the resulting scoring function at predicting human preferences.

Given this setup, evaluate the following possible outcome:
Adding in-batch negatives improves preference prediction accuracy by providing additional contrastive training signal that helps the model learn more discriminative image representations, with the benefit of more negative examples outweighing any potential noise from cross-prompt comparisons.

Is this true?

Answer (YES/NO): NO